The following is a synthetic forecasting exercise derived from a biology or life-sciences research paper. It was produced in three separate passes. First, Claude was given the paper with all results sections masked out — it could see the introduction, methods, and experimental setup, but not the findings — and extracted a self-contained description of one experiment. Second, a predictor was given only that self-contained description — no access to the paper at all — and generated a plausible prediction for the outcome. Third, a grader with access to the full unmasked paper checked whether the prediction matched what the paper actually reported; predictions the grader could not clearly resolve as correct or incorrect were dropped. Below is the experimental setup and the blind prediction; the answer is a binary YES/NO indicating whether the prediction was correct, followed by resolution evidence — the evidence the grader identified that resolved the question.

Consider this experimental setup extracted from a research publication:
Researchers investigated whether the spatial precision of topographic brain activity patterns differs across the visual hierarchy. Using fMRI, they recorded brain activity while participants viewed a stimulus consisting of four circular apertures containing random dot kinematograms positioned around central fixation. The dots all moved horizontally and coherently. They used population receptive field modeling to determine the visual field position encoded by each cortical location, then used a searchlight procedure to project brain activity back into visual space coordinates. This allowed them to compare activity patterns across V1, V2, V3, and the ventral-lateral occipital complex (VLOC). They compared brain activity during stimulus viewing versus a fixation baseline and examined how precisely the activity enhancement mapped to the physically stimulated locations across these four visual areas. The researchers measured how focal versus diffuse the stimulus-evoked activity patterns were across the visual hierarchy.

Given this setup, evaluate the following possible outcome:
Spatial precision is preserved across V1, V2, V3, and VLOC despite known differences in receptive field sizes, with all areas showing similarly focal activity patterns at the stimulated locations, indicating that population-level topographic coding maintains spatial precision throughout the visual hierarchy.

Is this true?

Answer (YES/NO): NO